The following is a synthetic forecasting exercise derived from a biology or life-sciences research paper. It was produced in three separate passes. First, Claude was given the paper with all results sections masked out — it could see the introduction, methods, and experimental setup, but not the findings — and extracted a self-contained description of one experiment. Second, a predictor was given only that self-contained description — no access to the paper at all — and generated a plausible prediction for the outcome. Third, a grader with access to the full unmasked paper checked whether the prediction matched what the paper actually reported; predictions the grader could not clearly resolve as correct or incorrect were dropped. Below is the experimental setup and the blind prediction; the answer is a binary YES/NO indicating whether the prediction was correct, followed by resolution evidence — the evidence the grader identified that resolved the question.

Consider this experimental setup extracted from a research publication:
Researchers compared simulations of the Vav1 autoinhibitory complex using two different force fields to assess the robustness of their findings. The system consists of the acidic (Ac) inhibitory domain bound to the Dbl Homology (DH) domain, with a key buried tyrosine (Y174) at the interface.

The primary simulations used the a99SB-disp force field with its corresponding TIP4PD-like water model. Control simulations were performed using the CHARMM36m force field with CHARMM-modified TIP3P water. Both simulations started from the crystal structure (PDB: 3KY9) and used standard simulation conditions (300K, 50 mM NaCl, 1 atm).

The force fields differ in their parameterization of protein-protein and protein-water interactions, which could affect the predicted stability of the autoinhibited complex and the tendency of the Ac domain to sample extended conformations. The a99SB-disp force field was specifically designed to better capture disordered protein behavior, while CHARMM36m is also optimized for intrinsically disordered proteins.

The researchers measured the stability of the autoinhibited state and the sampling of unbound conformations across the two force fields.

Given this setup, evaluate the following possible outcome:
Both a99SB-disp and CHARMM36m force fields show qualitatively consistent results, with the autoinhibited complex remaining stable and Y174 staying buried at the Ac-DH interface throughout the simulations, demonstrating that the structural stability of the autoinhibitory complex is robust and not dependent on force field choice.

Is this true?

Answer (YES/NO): YES